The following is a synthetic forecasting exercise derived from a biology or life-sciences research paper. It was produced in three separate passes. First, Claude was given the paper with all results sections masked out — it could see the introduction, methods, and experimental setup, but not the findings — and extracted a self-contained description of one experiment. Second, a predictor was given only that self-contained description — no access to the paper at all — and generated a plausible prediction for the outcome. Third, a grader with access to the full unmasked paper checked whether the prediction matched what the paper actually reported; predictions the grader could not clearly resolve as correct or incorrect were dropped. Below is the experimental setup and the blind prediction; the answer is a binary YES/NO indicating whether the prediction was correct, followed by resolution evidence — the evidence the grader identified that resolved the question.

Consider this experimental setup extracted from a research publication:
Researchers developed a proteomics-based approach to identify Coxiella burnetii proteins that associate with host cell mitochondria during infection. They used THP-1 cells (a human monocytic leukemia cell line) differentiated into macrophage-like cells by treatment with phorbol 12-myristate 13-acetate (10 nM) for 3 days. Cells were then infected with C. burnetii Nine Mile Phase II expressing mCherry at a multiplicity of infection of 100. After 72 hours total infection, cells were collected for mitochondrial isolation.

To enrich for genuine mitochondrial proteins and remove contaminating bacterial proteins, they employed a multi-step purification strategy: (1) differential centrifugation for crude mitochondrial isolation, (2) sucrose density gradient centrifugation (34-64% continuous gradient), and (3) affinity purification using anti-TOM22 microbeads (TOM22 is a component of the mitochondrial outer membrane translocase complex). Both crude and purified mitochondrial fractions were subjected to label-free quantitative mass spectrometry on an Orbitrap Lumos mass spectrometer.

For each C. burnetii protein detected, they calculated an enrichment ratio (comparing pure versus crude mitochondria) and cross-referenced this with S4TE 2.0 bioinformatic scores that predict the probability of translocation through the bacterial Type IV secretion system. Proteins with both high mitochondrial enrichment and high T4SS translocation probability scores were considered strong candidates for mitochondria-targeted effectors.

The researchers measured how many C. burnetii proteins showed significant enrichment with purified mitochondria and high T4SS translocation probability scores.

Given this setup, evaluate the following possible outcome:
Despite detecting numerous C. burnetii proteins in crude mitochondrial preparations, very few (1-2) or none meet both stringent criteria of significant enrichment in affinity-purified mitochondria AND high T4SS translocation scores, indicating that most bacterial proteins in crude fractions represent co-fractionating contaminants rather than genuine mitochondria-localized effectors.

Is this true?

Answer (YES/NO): NO